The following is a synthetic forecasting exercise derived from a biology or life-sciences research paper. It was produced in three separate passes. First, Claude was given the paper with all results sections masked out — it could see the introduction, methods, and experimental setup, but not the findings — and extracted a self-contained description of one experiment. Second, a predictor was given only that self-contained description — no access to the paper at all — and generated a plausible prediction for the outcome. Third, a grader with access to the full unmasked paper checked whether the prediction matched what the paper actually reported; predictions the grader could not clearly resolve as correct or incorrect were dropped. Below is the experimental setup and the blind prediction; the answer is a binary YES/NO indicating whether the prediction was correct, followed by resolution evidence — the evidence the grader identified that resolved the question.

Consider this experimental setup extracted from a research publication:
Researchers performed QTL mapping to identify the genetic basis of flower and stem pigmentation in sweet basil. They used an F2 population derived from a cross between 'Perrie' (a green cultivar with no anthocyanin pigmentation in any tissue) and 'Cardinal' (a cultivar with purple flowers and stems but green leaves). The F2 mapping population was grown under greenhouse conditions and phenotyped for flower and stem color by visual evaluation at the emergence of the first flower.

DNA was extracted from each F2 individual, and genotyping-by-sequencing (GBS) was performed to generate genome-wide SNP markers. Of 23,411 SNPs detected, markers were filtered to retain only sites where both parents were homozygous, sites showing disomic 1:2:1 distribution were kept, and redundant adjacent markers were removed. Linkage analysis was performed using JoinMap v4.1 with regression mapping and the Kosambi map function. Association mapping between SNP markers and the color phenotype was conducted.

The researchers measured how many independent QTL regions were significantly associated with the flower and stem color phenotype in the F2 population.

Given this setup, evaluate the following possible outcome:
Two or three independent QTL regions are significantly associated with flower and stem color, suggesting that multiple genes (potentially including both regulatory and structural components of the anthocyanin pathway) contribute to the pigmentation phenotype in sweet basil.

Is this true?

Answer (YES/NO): NO